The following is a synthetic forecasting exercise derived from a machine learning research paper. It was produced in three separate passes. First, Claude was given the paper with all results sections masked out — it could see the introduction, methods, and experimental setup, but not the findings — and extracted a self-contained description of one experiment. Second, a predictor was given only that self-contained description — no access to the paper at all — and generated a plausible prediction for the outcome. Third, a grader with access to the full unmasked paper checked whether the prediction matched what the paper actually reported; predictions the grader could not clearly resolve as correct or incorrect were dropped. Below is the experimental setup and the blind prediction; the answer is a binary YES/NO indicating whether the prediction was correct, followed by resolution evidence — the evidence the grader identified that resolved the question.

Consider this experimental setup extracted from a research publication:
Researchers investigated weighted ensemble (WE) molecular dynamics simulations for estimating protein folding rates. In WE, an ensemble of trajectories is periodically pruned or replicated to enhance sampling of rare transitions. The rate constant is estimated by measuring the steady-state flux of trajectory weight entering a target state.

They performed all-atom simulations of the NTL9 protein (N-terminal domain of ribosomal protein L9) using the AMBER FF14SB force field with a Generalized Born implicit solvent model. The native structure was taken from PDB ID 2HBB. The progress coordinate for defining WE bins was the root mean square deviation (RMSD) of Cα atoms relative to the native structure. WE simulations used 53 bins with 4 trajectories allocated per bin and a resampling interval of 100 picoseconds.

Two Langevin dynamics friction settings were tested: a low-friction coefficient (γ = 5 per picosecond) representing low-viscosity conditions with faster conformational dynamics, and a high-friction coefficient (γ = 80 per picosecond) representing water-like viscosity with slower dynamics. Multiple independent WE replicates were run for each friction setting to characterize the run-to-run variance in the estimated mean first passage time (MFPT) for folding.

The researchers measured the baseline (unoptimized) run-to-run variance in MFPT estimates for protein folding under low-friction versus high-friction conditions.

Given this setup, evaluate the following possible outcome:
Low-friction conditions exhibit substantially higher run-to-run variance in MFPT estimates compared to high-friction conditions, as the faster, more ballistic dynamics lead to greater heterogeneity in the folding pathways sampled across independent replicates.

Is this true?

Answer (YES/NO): NO